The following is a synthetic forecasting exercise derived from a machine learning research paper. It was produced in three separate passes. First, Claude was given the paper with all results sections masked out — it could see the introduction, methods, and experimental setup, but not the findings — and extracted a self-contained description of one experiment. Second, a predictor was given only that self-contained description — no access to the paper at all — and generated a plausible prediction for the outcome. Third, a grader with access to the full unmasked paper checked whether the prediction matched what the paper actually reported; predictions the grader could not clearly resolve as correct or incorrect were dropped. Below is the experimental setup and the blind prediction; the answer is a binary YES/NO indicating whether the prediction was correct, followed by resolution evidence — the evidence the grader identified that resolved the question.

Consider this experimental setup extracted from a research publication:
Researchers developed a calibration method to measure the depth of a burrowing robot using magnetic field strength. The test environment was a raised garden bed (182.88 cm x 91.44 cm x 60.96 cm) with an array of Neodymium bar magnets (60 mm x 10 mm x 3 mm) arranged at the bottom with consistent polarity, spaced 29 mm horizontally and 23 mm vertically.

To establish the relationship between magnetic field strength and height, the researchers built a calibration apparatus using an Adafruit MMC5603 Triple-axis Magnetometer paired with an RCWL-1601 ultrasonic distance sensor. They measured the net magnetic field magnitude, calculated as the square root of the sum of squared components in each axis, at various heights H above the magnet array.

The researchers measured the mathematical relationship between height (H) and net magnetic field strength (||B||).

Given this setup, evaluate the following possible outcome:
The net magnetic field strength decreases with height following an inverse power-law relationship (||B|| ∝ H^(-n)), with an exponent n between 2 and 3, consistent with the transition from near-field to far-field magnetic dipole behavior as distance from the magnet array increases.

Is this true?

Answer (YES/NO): NO